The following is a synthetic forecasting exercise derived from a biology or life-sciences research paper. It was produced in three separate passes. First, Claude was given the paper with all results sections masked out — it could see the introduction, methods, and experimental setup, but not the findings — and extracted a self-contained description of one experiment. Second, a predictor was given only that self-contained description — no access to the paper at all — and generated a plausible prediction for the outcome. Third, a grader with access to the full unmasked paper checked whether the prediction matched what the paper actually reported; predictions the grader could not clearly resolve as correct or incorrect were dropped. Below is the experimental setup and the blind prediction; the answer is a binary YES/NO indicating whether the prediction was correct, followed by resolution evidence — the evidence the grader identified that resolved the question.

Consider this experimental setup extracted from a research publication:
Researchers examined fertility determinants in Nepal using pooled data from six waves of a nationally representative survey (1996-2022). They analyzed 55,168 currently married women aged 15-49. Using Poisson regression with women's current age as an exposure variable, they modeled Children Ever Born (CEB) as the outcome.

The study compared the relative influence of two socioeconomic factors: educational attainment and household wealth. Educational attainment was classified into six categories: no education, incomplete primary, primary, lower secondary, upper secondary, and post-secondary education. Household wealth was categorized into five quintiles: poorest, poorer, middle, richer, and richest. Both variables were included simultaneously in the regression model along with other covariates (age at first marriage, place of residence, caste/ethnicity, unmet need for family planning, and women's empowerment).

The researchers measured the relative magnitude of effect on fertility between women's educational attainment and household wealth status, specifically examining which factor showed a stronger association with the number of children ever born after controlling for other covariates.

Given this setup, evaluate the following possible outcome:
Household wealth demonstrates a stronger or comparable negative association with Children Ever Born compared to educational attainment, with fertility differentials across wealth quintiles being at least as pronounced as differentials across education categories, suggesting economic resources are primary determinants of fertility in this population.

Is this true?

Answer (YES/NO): NO